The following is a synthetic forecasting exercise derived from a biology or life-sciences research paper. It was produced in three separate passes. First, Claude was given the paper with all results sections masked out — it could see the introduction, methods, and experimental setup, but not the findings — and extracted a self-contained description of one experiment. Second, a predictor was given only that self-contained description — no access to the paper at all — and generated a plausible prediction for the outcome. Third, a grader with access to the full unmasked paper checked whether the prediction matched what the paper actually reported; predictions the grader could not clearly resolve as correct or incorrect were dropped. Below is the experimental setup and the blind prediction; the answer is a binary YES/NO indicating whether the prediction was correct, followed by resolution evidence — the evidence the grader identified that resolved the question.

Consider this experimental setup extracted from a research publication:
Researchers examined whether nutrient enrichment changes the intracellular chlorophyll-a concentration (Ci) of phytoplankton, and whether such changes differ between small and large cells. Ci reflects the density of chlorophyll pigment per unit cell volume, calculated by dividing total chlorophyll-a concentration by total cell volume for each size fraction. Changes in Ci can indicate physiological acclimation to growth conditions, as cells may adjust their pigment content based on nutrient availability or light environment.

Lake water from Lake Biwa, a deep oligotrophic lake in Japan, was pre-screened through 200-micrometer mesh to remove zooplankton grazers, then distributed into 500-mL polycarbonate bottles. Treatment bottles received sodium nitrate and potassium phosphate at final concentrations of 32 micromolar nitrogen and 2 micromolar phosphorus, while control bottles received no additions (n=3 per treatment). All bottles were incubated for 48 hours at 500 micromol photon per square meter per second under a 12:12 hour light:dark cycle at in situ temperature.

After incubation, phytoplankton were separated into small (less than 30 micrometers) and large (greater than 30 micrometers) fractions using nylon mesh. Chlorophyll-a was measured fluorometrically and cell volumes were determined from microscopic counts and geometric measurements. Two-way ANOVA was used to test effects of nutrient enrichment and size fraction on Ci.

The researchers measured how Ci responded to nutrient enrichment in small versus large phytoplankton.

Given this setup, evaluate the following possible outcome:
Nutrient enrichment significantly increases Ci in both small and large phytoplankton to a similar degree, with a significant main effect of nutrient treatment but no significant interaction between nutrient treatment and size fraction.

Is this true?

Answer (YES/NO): NO